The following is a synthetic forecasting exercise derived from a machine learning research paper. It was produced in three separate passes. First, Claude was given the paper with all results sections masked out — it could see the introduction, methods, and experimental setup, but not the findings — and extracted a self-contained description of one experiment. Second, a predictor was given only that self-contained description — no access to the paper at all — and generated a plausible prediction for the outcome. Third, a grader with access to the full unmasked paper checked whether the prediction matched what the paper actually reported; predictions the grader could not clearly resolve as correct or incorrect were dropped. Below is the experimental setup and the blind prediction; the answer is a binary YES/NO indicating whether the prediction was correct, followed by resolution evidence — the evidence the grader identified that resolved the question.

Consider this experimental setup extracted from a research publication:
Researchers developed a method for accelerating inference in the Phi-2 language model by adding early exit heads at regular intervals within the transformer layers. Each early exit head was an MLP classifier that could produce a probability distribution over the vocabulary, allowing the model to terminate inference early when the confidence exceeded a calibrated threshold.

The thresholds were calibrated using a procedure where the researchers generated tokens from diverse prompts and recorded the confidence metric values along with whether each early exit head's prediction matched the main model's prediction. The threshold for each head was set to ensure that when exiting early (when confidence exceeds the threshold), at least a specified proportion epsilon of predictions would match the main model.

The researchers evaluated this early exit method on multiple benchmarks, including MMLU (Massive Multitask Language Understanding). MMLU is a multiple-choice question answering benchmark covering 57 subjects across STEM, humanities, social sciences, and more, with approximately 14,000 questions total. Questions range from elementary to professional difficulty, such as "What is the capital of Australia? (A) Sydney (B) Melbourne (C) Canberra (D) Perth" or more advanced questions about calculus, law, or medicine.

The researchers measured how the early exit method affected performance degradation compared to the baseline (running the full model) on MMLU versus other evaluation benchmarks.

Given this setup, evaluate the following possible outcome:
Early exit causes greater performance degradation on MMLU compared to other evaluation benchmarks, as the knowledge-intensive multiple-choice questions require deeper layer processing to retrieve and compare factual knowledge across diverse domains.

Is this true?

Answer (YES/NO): NO